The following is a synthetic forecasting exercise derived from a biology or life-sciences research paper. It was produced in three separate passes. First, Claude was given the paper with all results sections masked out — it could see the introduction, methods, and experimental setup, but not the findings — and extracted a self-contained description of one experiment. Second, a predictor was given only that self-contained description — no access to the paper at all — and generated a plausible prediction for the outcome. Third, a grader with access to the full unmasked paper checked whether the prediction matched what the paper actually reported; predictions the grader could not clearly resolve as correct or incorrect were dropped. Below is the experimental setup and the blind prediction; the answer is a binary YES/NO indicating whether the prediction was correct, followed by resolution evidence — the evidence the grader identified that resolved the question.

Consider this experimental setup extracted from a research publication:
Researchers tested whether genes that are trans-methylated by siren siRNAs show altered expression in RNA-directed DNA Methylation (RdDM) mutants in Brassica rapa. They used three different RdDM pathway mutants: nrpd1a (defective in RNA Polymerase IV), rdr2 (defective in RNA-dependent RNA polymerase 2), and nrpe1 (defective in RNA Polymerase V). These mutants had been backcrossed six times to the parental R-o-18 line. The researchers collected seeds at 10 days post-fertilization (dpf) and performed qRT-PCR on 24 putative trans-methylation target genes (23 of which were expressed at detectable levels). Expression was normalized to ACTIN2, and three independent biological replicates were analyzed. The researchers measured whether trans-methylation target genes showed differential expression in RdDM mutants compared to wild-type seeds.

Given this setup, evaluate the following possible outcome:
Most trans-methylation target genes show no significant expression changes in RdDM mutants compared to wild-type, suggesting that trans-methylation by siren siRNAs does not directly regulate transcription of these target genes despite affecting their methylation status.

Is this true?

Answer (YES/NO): NO